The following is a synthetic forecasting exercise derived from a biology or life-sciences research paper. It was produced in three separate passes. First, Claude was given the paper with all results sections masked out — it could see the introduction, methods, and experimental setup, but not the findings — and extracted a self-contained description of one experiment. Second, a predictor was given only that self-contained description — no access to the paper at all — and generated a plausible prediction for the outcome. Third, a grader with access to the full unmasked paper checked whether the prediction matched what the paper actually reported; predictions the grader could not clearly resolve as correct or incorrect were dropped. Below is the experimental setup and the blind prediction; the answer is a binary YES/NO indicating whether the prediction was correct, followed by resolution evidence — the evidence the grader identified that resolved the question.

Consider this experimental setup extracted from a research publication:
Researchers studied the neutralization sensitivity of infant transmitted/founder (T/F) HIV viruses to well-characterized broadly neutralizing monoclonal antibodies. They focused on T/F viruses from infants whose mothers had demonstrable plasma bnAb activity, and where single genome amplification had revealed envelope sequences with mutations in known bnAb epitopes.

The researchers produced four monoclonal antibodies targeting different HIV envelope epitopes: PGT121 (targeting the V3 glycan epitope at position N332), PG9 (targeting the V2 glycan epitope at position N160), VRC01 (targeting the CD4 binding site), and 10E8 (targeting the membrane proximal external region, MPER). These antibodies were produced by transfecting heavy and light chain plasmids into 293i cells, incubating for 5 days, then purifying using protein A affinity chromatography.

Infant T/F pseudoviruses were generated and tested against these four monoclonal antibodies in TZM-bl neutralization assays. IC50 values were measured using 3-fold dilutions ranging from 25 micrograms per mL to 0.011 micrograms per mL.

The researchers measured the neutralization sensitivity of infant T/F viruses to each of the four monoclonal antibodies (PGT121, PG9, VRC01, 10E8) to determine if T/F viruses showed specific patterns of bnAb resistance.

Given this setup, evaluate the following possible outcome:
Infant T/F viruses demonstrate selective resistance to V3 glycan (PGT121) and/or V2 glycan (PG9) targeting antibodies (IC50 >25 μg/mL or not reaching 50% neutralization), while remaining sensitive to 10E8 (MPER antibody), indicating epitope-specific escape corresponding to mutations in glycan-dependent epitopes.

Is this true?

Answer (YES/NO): YES